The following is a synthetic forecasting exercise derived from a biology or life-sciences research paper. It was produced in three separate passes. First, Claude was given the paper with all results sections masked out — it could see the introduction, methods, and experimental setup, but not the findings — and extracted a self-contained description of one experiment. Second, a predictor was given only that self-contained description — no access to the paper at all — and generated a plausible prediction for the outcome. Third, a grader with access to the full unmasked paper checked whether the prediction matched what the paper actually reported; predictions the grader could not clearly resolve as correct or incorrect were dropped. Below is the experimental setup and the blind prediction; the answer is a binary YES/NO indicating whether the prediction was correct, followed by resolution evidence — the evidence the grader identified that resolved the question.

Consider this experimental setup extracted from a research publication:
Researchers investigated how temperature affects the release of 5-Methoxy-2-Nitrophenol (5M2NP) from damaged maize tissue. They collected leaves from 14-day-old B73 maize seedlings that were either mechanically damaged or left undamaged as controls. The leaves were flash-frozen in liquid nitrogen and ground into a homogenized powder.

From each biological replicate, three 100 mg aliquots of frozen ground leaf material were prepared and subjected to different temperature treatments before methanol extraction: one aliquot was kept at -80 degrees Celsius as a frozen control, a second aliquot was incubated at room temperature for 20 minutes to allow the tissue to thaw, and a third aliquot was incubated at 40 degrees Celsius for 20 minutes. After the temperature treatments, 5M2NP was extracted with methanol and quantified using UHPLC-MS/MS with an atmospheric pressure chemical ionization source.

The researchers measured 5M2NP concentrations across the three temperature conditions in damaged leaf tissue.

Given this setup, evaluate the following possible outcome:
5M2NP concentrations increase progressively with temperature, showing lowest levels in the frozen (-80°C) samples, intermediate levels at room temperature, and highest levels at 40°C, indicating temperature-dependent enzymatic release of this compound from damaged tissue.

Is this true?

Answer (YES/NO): NO